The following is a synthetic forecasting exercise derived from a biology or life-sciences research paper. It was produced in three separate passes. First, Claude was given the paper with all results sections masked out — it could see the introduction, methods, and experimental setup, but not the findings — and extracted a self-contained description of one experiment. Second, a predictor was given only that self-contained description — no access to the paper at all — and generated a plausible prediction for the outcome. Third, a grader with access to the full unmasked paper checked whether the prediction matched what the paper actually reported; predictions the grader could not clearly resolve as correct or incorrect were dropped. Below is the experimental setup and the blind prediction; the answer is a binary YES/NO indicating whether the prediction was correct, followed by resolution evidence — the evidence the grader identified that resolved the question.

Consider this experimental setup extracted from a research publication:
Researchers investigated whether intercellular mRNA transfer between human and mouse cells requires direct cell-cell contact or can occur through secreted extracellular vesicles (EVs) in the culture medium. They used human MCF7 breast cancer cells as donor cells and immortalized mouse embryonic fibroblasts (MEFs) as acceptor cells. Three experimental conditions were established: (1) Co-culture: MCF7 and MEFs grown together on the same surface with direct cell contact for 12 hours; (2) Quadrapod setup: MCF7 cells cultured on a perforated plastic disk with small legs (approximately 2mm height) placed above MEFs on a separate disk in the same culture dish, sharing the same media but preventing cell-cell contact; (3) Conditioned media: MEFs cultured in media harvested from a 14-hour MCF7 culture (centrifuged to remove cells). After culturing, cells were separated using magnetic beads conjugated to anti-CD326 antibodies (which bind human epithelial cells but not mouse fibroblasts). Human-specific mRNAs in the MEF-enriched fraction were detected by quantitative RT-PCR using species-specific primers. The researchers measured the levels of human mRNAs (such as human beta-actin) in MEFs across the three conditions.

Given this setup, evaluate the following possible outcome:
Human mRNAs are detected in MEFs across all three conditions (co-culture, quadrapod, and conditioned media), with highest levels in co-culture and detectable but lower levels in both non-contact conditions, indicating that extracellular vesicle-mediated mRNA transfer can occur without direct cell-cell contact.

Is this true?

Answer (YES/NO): NO